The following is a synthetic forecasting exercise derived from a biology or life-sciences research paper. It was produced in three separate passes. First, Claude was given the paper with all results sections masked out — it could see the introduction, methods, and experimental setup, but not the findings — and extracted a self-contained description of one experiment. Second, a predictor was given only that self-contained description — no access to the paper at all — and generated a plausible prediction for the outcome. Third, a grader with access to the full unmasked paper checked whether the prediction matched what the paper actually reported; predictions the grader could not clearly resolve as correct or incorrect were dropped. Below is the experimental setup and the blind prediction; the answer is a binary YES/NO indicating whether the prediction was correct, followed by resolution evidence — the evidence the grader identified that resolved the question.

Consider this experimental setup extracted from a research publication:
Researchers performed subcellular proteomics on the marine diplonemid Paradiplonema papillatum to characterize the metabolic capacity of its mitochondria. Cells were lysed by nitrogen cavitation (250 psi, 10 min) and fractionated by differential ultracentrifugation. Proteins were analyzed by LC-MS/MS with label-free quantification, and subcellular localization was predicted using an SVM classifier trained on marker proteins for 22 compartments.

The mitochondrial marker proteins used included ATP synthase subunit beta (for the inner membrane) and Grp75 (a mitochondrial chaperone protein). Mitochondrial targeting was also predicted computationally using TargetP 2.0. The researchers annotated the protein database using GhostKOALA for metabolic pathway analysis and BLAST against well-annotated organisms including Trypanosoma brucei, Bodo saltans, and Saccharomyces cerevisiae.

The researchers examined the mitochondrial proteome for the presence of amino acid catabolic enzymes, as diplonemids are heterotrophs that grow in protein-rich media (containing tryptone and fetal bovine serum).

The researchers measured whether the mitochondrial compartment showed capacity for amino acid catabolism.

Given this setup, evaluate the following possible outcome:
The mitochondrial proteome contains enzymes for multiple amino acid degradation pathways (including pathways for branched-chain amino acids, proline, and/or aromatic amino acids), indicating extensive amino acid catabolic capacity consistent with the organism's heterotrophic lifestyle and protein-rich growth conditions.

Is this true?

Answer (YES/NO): YES